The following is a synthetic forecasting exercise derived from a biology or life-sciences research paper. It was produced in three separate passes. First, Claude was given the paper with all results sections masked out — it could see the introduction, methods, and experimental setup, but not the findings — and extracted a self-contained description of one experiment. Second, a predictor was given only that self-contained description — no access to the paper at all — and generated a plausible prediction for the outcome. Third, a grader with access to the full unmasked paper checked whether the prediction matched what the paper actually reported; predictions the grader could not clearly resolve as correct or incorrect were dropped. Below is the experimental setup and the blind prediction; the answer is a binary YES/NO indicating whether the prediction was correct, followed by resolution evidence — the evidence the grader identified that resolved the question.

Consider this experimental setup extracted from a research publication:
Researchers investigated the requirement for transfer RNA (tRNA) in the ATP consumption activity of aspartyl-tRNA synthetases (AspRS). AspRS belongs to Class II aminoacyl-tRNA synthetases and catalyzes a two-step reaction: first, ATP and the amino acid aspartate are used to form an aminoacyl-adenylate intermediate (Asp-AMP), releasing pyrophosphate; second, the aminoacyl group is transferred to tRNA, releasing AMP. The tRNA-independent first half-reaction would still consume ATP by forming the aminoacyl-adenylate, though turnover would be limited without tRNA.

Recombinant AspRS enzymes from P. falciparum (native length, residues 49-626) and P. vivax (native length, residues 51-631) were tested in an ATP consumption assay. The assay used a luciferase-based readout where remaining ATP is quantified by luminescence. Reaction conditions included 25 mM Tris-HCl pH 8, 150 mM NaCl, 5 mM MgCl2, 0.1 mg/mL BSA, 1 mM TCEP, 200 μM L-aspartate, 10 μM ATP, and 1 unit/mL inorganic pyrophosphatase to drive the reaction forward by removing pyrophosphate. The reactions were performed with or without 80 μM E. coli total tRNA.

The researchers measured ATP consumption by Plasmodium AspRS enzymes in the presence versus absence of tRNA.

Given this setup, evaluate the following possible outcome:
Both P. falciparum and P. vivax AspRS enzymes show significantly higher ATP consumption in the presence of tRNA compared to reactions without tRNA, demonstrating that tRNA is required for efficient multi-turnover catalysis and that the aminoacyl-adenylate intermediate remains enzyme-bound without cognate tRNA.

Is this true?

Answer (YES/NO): YES